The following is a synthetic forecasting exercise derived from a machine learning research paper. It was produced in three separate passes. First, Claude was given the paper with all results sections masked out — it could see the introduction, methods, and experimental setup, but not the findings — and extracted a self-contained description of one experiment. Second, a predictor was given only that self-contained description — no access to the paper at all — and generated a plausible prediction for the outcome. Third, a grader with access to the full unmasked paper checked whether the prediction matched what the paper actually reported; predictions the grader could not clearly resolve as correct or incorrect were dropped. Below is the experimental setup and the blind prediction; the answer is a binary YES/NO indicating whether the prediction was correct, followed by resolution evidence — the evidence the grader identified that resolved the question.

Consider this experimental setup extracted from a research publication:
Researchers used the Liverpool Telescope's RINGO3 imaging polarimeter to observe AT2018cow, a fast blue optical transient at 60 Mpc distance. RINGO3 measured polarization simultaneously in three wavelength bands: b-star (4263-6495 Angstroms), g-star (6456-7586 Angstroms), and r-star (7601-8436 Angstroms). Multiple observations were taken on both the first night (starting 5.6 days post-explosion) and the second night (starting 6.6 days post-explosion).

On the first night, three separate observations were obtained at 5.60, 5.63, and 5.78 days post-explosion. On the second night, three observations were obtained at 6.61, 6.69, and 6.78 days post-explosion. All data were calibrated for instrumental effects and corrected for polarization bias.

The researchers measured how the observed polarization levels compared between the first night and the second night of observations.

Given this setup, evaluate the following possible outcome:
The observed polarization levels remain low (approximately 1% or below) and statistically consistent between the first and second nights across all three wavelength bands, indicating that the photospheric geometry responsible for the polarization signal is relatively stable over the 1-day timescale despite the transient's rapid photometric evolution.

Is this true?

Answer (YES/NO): NO